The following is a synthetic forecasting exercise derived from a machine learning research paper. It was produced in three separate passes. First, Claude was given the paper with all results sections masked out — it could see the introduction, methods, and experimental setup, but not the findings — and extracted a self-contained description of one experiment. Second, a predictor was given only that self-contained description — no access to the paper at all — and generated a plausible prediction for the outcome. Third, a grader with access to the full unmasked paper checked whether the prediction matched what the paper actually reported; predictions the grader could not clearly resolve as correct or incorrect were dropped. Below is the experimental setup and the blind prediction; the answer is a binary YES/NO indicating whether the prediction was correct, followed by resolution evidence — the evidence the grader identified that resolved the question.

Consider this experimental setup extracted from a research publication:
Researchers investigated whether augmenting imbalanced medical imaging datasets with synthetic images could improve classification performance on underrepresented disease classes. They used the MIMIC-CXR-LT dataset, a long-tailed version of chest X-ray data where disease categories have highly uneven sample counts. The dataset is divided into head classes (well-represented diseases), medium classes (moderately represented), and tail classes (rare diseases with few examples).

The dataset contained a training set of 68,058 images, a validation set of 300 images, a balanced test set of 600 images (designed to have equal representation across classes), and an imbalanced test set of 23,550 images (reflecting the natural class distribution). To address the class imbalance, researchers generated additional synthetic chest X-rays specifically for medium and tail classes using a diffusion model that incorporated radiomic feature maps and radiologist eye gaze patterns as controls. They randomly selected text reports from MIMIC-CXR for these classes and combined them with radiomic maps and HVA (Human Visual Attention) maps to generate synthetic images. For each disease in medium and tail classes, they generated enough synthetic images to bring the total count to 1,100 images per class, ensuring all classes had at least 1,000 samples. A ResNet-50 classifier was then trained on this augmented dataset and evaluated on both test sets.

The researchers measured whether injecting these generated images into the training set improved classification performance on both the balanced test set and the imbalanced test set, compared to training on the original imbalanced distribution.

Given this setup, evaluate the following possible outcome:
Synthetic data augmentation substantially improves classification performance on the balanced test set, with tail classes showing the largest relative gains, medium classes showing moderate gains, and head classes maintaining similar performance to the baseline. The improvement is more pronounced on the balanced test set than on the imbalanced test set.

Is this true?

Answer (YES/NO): NO